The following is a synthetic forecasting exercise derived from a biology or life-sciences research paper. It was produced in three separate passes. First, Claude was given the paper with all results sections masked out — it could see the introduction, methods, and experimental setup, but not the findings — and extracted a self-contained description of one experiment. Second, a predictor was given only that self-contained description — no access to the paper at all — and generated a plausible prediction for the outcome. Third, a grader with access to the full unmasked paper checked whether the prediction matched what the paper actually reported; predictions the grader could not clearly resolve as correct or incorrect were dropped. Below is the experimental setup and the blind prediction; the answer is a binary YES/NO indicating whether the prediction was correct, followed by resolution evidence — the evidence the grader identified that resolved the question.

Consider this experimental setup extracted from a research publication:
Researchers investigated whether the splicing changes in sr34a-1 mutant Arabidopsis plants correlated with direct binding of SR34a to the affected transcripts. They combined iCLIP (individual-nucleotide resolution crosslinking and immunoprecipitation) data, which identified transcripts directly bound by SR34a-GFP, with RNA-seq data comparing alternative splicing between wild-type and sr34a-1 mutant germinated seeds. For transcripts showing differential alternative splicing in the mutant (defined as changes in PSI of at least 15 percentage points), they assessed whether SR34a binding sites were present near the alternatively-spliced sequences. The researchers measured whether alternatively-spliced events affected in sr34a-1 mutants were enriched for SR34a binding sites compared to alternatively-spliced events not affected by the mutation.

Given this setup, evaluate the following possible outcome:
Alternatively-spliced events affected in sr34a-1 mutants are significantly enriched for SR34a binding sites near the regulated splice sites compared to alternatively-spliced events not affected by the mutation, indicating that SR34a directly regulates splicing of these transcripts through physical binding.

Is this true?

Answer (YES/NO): YES